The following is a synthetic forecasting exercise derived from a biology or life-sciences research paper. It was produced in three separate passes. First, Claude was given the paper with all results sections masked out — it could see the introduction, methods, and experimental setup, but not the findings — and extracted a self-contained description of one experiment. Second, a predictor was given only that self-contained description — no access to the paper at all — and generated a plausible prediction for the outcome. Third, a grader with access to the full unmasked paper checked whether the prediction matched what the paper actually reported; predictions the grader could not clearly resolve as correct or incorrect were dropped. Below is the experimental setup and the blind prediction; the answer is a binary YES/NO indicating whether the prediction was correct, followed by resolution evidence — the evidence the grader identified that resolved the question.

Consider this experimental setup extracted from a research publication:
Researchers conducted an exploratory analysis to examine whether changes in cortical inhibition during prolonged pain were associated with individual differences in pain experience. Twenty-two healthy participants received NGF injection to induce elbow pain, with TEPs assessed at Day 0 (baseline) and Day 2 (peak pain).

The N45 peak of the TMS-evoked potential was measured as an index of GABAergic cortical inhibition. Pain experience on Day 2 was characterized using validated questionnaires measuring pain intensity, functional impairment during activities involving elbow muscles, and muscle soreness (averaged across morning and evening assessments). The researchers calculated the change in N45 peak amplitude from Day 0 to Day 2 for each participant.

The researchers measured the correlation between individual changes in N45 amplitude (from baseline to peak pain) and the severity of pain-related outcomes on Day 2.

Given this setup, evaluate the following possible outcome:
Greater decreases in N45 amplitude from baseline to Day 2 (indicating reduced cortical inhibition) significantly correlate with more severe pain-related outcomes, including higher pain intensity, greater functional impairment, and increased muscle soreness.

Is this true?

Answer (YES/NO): NO